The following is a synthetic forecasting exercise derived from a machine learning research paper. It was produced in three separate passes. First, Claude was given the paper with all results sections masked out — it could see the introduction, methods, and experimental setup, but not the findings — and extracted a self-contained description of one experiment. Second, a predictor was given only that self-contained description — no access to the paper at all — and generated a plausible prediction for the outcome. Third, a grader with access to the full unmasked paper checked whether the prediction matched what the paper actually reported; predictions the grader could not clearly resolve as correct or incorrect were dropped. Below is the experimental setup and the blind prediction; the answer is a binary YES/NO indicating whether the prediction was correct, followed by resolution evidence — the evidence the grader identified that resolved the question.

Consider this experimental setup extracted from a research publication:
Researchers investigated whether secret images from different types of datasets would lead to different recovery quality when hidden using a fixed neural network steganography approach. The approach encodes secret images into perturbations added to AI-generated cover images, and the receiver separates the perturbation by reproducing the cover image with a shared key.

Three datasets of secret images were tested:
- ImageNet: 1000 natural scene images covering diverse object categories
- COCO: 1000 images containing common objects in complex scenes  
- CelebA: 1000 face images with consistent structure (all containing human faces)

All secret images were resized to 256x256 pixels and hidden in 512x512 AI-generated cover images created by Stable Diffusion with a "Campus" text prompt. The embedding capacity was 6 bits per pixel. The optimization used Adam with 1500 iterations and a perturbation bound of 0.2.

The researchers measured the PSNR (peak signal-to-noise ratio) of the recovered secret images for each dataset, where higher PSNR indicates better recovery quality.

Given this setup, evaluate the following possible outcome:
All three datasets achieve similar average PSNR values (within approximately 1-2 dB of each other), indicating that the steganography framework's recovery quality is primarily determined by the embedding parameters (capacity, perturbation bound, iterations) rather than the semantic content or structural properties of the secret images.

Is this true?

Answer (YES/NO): NO